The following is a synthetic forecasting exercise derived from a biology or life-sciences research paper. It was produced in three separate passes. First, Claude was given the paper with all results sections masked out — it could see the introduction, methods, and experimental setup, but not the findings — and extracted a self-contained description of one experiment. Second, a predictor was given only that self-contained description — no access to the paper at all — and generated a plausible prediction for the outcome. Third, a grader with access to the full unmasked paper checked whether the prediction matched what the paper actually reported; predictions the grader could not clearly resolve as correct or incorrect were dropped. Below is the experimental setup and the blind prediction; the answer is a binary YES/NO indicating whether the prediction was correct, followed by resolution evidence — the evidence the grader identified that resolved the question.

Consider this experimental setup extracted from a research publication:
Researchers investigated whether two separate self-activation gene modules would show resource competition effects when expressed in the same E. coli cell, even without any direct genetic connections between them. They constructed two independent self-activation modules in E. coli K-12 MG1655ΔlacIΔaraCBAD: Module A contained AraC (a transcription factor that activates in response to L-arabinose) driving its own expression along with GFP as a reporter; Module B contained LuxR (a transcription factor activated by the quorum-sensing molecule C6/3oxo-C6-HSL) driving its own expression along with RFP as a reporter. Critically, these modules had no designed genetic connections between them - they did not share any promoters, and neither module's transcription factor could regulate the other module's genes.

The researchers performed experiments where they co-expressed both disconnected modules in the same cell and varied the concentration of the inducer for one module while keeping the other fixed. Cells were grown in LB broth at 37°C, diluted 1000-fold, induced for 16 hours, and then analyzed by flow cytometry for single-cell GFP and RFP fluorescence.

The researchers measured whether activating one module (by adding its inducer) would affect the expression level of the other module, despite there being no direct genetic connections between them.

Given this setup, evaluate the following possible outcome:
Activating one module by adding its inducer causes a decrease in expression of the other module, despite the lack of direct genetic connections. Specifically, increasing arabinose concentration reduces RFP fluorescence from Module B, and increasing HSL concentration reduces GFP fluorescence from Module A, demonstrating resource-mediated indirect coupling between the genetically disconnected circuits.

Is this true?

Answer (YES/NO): YES